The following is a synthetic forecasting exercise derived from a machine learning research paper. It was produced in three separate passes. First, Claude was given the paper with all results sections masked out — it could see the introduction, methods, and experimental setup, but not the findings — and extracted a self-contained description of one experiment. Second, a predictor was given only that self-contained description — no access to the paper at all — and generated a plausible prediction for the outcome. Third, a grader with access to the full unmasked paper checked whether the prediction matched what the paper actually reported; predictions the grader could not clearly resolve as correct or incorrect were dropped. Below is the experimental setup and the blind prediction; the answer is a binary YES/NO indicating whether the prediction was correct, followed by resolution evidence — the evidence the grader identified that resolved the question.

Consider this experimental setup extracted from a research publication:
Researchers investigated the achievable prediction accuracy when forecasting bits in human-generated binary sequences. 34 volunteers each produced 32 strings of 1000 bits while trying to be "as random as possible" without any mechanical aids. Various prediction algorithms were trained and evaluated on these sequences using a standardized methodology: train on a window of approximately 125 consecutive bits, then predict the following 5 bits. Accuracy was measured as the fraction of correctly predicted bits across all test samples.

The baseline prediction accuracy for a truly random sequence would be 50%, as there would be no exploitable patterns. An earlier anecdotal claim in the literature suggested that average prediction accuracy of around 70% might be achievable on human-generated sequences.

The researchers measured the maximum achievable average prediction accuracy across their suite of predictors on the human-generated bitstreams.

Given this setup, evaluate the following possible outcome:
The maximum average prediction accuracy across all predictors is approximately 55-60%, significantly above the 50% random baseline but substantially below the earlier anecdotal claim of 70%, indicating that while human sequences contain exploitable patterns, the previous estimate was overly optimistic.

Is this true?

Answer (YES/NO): NO